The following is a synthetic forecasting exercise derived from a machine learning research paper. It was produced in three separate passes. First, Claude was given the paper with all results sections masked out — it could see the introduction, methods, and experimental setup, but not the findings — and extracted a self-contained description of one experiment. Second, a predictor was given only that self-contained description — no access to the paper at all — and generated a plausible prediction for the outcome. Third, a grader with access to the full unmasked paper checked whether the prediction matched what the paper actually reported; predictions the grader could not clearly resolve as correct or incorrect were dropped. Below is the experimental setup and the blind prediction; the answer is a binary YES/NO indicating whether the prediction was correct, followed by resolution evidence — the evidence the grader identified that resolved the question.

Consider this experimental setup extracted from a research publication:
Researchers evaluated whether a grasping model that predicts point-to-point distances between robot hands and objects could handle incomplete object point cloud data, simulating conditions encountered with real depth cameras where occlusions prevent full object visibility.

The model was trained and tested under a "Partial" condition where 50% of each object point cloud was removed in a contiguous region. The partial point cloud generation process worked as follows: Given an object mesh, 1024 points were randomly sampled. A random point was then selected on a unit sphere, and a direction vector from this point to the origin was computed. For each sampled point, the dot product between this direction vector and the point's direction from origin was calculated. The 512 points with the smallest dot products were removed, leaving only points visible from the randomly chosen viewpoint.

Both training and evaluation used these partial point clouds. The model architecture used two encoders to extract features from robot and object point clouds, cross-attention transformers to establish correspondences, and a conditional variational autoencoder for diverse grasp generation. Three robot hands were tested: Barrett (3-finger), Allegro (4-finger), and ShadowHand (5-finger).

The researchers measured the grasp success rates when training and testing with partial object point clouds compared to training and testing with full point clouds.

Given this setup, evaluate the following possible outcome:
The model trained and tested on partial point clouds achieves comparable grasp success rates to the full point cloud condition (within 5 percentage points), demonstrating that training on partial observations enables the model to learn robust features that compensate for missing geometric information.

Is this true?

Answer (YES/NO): YES